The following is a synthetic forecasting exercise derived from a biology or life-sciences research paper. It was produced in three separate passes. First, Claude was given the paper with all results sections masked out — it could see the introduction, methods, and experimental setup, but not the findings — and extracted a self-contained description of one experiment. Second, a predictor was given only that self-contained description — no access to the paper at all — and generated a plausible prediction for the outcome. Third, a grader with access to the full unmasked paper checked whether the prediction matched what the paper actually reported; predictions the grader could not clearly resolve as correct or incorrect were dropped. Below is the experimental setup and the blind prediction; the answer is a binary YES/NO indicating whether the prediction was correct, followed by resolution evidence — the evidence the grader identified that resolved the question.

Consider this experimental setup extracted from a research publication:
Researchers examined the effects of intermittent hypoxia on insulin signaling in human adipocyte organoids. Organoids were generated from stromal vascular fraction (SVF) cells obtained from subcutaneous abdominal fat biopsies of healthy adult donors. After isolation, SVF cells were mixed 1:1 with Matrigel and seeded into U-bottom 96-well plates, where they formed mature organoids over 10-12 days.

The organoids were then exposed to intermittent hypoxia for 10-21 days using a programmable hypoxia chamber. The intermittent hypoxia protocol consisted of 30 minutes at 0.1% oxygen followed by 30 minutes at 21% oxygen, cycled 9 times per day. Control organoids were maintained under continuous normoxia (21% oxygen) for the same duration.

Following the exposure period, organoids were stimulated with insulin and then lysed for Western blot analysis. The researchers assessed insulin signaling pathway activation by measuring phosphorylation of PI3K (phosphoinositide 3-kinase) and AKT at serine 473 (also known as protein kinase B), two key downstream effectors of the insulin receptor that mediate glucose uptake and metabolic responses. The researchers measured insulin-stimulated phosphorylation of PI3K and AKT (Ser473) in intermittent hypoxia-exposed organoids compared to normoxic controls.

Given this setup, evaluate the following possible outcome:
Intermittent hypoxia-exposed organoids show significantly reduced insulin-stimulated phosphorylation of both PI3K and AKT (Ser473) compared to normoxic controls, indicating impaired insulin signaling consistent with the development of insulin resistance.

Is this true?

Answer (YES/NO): YES